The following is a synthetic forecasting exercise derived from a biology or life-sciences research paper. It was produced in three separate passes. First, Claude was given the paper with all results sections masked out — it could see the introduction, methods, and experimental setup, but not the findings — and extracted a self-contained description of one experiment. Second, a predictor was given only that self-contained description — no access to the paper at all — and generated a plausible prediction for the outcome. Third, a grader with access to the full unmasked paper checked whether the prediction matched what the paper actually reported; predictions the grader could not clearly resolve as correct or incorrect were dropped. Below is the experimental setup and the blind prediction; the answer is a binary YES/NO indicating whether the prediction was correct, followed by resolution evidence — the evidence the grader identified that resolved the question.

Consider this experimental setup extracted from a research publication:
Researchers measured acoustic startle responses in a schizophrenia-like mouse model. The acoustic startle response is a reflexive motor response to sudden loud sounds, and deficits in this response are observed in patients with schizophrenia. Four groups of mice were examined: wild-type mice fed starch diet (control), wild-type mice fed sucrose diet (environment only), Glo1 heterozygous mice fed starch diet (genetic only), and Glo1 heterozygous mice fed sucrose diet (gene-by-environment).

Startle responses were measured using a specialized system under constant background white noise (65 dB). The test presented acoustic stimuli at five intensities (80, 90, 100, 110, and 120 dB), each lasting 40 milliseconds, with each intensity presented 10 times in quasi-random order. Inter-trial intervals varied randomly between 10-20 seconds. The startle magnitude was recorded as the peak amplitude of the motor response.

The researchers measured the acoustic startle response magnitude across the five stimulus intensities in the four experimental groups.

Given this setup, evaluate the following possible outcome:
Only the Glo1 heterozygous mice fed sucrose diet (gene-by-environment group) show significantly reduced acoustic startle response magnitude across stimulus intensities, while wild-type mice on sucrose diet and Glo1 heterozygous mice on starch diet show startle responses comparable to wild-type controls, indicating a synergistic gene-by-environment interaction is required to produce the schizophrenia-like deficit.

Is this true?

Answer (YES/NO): NO